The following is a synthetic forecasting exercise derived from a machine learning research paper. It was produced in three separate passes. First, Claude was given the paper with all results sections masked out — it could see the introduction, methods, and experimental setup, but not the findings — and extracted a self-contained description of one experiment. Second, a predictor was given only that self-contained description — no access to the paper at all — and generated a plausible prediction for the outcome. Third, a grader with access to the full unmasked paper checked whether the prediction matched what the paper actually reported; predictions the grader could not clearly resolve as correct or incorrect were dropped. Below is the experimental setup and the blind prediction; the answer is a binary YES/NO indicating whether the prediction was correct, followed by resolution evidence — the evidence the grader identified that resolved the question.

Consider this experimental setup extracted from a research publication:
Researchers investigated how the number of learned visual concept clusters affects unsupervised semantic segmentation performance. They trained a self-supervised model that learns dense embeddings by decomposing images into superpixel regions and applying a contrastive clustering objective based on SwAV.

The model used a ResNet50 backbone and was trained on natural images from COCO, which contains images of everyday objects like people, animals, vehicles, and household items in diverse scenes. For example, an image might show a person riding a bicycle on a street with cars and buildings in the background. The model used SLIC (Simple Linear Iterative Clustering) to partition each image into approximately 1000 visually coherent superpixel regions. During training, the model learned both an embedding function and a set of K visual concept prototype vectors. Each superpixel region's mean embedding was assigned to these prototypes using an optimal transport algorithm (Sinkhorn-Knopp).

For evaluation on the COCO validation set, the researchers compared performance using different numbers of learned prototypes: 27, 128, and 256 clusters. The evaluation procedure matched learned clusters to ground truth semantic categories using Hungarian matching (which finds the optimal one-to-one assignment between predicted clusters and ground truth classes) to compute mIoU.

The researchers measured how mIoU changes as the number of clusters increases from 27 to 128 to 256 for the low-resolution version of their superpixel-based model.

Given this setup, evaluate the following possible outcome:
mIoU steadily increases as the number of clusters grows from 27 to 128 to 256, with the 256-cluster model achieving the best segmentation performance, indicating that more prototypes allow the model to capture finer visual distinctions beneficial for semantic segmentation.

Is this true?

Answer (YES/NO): YES